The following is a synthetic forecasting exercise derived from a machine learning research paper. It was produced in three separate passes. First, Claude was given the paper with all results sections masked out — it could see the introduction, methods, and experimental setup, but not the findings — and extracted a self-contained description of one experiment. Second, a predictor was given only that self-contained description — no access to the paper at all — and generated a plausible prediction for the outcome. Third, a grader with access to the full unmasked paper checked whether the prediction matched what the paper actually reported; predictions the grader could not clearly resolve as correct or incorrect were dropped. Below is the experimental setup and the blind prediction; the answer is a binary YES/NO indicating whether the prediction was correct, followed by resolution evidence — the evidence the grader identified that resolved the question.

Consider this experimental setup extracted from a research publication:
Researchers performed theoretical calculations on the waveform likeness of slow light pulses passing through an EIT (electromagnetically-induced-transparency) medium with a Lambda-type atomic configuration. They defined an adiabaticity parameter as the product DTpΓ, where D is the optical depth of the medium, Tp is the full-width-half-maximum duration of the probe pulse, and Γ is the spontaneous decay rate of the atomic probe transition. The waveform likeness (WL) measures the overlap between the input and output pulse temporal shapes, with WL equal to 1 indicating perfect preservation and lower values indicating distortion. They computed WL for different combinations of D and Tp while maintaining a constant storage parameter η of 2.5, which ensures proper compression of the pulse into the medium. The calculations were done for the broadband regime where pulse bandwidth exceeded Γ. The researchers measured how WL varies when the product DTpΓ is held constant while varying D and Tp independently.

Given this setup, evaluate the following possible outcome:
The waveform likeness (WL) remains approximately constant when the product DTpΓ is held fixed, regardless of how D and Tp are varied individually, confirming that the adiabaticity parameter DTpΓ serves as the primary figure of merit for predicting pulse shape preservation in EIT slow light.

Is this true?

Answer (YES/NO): YES